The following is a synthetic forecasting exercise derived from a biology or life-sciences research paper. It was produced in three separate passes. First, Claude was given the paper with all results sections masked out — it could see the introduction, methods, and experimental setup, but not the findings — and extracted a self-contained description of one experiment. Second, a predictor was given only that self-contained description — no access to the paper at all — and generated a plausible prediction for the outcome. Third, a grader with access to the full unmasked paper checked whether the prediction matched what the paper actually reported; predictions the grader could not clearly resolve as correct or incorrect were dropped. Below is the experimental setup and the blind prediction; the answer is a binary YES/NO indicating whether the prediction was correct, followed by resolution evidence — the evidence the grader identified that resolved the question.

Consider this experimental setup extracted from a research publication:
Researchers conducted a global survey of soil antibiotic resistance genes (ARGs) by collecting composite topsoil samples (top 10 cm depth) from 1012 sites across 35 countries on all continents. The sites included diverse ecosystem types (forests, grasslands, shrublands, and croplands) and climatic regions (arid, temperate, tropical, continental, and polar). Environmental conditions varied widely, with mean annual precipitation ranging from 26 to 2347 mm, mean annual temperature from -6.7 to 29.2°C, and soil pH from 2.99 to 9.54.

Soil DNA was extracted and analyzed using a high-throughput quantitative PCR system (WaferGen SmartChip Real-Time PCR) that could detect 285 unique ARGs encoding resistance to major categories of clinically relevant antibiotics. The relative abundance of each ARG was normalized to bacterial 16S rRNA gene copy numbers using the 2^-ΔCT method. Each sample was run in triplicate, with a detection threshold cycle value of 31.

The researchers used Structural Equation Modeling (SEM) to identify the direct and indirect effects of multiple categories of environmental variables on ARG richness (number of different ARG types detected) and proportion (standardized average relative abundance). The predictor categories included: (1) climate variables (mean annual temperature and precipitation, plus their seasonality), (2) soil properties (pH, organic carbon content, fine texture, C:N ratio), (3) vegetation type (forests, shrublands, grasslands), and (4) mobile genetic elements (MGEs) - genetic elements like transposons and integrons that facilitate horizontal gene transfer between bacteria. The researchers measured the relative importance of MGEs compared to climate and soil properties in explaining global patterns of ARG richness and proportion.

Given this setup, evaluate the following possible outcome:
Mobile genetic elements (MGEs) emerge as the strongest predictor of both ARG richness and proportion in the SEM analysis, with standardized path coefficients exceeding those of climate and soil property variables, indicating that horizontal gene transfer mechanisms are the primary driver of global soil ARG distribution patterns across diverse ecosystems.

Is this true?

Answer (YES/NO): YES